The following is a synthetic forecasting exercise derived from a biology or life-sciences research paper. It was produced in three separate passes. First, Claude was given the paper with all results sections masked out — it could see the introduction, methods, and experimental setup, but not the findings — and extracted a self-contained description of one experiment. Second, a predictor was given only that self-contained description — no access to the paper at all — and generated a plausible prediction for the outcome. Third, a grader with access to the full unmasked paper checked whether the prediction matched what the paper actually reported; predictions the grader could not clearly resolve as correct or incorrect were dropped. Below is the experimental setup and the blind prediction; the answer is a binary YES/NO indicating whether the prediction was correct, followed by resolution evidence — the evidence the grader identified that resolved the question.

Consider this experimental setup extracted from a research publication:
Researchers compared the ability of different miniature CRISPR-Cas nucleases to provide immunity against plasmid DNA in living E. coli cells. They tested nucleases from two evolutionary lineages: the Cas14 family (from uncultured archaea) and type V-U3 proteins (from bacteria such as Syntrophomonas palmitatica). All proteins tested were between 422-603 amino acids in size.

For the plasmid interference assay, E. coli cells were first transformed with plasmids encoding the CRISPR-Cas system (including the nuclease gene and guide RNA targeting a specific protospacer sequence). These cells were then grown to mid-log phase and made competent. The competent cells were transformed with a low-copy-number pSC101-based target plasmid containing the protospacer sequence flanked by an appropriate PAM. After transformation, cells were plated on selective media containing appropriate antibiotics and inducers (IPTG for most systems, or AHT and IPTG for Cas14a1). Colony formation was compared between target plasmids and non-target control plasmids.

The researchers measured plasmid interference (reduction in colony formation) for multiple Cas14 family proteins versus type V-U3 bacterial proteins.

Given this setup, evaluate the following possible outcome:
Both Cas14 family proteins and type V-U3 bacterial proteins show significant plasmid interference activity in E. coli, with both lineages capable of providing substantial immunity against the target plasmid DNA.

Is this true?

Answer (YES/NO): NO